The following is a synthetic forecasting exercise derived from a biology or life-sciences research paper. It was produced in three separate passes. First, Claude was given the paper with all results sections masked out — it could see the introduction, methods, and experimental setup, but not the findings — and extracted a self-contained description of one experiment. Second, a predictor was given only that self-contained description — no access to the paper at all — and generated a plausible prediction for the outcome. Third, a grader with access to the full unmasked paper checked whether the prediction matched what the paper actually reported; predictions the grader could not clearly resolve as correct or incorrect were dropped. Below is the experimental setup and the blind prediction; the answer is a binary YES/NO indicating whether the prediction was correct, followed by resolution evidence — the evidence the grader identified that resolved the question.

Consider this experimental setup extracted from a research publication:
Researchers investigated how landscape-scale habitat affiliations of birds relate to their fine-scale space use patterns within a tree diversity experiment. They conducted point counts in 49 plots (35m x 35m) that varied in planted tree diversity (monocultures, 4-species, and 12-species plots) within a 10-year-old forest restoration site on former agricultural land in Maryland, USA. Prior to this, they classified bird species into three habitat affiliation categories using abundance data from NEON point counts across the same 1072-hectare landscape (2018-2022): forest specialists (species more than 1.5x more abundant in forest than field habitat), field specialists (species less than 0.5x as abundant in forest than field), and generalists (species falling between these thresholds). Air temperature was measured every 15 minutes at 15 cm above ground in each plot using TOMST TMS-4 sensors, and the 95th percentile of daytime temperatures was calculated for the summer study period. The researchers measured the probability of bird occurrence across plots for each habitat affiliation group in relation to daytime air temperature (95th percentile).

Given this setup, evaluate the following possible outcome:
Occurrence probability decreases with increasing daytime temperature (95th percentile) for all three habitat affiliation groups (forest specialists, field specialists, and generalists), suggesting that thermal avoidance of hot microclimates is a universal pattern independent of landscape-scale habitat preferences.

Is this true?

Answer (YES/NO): NO